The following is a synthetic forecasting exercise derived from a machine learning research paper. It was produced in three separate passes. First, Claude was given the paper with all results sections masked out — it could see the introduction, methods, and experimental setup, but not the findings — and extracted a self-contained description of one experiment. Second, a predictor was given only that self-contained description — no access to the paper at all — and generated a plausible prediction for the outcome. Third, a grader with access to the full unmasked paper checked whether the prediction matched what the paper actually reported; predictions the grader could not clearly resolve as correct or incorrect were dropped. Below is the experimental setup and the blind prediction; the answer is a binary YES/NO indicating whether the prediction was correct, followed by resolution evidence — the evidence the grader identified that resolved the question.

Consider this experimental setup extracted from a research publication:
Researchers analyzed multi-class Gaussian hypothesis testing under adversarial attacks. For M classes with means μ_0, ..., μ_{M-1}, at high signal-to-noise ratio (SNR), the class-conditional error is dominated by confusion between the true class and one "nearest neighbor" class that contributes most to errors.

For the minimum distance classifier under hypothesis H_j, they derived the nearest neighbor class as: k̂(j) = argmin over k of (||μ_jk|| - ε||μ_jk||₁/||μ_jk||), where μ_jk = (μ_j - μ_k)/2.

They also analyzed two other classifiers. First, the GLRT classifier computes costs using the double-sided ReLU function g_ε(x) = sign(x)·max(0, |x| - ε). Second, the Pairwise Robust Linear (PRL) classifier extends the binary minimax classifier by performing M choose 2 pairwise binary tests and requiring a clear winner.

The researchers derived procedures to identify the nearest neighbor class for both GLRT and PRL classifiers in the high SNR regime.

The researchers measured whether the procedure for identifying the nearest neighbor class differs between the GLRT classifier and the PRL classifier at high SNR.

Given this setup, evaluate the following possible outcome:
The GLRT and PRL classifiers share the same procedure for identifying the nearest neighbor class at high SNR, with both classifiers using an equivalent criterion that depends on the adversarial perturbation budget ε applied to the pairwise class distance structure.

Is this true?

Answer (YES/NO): YES